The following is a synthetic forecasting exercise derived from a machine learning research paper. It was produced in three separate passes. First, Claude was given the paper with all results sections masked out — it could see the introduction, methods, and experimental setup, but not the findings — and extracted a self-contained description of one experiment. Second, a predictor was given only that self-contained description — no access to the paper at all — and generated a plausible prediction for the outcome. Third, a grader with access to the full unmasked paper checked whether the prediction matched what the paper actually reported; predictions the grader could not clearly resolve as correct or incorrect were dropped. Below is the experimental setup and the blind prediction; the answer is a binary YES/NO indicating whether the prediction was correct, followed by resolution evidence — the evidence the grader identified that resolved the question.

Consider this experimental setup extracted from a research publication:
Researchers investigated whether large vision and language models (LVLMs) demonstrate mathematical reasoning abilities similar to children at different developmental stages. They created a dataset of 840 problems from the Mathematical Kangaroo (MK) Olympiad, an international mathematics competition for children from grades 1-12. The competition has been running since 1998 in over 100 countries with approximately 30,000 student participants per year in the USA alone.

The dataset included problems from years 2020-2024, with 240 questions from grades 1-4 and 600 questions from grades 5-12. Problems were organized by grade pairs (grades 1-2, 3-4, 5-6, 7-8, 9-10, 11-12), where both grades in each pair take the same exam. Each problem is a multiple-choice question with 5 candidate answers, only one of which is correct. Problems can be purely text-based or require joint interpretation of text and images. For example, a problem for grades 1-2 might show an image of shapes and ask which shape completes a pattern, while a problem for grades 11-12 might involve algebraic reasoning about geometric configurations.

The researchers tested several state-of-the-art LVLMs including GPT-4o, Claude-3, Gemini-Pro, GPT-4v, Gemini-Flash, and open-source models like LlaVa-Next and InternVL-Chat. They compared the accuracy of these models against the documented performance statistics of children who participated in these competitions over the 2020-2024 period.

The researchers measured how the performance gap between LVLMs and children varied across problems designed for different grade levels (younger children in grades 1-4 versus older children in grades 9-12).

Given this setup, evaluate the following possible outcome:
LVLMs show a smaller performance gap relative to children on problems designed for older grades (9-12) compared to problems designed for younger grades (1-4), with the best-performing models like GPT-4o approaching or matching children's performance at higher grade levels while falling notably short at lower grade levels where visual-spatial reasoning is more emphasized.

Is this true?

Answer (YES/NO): YES